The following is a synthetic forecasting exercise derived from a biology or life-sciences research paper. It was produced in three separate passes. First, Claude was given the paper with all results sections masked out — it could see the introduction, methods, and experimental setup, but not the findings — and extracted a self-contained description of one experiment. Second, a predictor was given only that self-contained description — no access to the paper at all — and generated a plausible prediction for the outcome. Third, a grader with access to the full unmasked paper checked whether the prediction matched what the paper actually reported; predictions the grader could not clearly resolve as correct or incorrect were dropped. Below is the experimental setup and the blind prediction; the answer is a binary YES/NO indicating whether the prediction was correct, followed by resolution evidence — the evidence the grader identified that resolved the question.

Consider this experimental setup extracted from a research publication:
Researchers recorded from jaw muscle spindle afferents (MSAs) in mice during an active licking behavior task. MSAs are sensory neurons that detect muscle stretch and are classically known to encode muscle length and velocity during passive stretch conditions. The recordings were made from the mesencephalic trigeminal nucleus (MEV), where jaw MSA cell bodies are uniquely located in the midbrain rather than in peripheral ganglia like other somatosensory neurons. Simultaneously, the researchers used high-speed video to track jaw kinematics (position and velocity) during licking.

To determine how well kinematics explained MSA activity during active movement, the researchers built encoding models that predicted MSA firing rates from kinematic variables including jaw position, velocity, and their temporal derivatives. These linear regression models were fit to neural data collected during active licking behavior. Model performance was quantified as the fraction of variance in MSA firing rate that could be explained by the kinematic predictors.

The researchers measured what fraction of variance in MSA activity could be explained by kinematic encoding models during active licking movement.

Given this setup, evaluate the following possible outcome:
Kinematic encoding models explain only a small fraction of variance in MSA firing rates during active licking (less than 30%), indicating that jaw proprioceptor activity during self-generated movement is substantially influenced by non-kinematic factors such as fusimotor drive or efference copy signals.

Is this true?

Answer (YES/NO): NO